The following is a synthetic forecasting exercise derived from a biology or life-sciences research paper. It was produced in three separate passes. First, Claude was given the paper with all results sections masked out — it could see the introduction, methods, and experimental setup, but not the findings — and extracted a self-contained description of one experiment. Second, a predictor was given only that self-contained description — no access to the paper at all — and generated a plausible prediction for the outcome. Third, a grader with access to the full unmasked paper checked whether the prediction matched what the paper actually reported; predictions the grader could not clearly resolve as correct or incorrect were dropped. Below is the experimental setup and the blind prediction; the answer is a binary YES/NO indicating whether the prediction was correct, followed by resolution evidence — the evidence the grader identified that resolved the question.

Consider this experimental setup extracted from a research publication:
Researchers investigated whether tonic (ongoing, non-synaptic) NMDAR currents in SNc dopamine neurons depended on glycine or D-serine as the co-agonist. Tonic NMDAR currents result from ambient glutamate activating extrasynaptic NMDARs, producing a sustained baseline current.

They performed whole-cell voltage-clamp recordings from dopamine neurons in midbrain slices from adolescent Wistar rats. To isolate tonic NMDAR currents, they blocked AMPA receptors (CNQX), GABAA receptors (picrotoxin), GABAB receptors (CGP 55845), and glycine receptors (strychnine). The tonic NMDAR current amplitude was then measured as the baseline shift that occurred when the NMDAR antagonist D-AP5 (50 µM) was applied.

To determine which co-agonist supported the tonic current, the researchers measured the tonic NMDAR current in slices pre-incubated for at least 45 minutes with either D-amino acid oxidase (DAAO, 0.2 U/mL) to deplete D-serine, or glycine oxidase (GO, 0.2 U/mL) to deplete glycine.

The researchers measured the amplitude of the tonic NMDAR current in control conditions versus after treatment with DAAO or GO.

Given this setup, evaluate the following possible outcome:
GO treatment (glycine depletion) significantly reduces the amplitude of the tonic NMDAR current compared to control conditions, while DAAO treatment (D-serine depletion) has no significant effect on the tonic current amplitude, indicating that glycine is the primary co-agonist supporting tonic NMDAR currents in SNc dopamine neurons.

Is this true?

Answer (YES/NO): YES